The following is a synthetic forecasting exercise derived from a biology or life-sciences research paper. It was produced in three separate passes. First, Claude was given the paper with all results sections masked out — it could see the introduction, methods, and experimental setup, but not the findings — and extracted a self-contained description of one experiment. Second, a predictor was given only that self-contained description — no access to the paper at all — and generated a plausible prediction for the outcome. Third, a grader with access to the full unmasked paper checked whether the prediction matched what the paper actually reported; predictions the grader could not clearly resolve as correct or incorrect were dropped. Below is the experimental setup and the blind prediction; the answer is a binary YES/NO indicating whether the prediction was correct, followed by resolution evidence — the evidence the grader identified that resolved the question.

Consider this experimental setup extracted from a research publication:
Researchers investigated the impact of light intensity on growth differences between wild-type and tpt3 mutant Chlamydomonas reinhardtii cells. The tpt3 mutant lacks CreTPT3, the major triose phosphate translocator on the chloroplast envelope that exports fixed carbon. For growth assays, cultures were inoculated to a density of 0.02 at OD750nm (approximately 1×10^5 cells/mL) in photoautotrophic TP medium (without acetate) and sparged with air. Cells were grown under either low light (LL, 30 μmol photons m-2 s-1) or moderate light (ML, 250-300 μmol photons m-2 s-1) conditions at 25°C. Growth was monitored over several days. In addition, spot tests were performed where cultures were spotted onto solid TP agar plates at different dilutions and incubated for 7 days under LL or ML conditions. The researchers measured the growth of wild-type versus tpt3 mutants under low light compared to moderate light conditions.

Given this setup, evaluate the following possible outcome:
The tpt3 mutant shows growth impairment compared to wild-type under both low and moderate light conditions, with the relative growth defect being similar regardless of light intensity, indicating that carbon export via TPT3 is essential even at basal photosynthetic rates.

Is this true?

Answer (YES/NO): NO